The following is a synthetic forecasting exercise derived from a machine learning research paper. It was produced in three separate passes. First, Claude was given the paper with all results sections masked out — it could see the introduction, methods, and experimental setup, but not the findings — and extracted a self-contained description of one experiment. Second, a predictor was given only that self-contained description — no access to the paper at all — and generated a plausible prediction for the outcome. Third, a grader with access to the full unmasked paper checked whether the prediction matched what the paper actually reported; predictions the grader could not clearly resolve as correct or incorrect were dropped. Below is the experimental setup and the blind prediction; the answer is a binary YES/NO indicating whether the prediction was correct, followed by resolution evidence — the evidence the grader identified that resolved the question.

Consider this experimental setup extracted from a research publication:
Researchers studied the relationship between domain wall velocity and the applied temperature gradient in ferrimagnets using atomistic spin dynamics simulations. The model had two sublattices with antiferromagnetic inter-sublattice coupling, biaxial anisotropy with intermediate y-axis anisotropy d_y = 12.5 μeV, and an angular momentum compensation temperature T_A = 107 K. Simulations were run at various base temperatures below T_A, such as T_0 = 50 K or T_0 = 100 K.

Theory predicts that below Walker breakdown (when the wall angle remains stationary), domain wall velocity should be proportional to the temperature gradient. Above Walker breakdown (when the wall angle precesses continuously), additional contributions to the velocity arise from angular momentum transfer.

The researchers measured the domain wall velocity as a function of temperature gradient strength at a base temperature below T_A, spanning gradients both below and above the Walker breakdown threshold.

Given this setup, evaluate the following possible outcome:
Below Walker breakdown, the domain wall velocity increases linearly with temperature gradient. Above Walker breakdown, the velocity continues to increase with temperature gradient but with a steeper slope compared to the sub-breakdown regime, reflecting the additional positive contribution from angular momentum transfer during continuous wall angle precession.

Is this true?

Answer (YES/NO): NO